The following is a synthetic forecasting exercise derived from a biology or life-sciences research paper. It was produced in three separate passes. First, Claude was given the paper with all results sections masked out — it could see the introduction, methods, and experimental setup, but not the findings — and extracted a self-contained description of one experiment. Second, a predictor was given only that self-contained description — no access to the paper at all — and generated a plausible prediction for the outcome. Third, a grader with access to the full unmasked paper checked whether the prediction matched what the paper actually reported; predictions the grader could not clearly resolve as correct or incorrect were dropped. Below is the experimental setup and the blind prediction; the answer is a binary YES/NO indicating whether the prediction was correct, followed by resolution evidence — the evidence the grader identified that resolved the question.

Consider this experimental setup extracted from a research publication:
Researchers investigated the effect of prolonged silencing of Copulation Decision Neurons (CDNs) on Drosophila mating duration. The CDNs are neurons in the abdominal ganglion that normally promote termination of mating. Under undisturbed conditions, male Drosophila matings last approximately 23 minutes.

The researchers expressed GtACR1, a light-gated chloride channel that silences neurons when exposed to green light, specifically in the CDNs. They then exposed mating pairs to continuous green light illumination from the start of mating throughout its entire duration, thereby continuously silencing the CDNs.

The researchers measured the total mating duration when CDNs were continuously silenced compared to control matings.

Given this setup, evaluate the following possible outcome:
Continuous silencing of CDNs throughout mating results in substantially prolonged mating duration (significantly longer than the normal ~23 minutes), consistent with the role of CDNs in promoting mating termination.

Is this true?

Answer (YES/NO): YES